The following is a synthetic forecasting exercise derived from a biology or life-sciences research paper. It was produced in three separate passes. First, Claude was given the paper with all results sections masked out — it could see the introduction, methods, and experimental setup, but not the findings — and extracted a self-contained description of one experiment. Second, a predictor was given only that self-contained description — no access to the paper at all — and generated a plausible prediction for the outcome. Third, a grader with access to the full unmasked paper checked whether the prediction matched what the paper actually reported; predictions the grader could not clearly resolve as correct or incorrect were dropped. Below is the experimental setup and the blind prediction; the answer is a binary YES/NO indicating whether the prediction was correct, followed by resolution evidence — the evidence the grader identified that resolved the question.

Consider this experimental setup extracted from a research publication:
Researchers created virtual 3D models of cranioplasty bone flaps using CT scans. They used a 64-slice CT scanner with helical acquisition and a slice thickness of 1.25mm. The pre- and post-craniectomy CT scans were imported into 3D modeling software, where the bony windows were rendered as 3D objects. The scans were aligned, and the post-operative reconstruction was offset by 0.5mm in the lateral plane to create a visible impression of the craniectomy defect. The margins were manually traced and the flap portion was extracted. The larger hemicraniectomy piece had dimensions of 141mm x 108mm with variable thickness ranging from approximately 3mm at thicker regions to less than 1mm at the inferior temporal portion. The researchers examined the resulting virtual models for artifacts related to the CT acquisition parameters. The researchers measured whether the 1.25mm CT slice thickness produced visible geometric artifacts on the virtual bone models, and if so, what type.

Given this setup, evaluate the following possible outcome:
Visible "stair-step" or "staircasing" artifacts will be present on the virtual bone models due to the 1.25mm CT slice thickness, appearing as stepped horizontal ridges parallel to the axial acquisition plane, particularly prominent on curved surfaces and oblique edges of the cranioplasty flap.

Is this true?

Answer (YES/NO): NO